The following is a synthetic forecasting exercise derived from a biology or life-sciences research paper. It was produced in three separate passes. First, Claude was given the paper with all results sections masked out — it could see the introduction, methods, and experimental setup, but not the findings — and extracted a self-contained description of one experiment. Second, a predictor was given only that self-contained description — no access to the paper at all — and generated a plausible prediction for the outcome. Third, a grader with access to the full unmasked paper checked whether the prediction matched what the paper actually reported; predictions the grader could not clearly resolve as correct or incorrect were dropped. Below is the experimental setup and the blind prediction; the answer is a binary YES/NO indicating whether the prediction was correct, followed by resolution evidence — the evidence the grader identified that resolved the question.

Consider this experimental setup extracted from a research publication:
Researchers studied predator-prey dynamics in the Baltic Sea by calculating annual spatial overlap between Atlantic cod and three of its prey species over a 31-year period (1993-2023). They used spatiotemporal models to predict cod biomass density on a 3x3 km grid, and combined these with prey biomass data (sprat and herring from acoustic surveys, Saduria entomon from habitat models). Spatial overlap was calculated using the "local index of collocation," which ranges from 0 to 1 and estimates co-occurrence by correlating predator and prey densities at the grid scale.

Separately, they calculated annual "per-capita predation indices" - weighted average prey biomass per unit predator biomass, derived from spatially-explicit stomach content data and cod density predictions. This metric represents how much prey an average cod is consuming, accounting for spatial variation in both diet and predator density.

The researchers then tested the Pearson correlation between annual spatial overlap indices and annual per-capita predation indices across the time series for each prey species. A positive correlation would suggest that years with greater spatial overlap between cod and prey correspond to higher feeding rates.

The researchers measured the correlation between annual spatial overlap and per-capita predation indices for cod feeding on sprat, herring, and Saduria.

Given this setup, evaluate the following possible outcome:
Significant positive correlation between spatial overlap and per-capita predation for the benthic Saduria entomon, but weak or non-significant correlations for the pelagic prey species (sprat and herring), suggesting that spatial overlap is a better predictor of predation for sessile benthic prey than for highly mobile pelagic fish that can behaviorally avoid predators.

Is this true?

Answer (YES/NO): YES